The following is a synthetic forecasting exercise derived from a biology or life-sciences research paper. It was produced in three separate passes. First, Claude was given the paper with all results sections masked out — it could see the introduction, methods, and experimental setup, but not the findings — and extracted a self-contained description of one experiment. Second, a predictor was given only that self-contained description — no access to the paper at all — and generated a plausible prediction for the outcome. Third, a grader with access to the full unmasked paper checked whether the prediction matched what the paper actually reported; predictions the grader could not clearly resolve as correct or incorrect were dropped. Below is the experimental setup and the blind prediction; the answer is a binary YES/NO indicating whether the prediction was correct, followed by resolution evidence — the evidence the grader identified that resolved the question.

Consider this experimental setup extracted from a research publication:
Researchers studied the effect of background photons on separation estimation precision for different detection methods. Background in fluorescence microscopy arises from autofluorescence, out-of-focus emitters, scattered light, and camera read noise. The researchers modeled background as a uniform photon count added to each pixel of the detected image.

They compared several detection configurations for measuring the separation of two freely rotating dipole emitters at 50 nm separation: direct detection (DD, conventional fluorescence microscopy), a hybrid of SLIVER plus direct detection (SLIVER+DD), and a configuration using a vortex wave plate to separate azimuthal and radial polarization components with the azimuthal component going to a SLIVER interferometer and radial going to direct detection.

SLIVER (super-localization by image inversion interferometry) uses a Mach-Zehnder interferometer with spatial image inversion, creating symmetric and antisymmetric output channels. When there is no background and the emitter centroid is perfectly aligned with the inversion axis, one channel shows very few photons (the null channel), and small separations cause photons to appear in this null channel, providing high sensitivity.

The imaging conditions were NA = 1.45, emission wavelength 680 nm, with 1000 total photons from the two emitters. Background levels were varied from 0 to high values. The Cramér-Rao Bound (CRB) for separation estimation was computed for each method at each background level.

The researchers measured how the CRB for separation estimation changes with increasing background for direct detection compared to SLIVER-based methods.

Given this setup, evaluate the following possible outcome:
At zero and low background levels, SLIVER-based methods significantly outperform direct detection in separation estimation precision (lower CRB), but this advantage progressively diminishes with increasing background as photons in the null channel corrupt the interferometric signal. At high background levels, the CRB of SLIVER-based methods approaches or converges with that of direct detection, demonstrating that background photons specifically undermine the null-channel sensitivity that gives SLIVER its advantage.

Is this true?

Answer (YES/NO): NO